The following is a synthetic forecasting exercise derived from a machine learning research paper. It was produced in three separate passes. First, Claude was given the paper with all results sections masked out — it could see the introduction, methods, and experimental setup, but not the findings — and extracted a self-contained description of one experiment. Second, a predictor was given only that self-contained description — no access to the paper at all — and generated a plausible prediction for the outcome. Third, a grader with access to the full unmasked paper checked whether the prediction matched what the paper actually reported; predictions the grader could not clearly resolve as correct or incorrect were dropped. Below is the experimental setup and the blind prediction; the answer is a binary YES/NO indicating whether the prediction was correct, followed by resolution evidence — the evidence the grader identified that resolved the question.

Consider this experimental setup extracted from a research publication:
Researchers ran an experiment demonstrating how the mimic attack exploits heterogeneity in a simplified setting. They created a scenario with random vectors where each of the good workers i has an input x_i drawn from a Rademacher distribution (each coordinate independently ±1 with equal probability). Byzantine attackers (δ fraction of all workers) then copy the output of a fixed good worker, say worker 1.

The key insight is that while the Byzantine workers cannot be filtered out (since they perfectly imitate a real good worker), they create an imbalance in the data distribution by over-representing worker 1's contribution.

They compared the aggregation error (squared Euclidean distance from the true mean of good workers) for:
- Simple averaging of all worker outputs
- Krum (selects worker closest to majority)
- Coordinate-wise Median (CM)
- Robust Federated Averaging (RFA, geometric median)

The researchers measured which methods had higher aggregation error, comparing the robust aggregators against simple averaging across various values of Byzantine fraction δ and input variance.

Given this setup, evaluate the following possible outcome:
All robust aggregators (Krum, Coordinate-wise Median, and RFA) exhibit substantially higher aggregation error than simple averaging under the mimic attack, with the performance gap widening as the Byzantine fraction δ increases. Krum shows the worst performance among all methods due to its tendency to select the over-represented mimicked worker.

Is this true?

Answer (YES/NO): NO